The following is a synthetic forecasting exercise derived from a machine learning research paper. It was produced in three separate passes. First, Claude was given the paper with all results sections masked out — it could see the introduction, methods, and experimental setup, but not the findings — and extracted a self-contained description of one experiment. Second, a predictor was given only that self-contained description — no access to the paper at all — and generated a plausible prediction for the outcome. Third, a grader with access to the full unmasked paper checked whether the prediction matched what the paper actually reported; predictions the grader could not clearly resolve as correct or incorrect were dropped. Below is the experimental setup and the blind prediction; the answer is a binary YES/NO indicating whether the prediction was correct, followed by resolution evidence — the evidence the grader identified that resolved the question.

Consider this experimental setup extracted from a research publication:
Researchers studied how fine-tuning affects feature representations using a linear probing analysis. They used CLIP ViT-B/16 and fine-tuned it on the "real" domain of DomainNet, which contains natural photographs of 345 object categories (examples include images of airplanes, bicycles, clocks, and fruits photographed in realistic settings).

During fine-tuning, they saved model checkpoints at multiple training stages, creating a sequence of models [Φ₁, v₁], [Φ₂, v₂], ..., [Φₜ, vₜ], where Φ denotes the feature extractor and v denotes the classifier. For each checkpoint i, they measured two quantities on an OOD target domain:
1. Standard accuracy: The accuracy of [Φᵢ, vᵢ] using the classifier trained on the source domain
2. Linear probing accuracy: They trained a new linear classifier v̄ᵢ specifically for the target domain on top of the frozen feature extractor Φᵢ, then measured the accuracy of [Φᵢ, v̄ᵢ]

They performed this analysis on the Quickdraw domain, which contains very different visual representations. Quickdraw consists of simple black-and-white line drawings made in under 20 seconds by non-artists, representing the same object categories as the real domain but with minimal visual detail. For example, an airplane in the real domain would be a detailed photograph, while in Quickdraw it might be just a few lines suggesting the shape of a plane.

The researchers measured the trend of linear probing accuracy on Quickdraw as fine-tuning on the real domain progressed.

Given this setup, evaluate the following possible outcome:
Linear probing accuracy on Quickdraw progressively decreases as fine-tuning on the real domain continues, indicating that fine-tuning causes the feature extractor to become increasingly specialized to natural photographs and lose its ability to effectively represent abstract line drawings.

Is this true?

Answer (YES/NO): YES